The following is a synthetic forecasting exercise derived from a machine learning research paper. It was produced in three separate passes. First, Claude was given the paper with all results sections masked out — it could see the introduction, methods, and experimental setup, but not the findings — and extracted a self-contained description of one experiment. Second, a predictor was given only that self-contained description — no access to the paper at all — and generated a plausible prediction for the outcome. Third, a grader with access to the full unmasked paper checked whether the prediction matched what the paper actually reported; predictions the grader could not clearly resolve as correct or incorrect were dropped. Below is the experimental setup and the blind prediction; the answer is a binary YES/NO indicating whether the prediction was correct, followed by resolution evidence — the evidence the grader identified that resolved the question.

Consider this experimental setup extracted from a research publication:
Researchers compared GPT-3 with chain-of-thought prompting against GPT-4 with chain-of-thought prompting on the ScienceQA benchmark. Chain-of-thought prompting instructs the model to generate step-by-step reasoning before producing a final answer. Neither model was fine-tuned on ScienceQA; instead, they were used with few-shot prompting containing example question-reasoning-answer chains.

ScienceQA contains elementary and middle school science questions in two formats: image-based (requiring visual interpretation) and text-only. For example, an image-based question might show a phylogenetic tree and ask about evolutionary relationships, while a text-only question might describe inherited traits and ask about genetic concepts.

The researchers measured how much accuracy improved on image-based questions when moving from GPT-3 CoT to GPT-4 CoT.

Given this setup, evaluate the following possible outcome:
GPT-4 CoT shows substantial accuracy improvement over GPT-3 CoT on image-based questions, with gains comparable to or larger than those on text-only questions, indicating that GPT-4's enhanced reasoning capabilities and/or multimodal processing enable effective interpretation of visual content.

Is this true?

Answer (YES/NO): NO